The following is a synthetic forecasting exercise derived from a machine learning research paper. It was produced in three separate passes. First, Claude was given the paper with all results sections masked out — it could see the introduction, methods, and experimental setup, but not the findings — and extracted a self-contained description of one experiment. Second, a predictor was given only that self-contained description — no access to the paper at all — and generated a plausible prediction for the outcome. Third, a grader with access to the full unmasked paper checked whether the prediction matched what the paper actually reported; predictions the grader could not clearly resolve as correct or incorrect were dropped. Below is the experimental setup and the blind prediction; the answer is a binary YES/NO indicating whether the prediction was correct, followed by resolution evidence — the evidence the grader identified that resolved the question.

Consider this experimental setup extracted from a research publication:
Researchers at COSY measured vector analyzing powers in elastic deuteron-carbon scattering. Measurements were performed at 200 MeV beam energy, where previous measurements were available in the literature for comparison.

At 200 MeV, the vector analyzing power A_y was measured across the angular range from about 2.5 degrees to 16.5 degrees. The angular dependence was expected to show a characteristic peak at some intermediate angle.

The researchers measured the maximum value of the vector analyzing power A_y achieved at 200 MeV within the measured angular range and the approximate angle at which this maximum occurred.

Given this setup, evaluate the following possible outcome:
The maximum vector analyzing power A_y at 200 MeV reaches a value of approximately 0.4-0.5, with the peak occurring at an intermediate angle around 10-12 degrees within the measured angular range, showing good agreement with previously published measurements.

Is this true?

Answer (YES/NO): NO